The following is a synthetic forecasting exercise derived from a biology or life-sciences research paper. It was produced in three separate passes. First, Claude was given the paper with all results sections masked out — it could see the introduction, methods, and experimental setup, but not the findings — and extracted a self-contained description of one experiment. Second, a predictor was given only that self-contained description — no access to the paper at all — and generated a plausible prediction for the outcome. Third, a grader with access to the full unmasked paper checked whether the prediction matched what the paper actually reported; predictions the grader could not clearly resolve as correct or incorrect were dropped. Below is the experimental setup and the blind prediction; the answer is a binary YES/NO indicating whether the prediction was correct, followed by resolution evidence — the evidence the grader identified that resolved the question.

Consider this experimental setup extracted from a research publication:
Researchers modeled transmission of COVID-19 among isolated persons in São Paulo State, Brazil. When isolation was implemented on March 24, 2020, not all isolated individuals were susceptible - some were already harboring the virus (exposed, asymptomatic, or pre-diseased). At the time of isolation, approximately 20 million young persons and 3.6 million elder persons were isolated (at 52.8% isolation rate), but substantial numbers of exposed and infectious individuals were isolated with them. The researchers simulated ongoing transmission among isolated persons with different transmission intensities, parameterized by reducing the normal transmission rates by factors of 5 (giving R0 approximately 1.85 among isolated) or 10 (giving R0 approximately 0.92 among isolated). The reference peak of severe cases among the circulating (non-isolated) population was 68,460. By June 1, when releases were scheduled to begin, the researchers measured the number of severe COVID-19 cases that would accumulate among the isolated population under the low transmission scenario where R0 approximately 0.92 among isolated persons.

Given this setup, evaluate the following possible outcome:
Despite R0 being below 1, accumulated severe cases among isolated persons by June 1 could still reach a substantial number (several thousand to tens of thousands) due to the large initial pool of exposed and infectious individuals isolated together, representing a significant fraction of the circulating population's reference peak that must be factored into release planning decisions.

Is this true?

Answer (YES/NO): NO